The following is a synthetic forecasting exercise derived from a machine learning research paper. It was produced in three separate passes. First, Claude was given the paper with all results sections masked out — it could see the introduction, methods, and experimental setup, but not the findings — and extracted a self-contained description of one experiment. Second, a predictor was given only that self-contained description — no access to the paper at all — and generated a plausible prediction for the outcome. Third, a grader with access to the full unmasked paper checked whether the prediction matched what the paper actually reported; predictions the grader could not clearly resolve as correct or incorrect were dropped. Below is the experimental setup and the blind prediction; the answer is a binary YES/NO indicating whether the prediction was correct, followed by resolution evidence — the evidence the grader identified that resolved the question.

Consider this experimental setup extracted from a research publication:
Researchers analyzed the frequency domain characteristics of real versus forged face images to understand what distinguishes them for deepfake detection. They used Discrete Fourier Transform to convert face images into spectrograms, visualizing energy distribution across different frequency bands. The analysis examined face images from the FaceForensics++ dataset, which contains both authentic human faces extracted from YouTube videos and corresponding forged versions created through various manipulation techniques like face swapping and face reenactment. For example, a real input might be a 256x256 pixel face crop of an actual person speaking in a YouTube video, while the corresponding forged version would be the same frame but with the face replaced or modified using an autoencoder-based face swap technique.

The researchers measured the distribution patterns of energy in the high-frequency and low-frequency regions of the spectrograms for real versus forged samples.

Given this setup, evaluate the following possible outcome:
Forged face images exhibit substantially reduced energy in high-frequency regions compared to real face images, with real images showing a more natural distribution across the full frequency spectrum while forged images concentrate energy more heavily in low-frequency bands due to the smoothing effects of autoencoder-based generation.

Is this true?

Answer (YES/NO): NO